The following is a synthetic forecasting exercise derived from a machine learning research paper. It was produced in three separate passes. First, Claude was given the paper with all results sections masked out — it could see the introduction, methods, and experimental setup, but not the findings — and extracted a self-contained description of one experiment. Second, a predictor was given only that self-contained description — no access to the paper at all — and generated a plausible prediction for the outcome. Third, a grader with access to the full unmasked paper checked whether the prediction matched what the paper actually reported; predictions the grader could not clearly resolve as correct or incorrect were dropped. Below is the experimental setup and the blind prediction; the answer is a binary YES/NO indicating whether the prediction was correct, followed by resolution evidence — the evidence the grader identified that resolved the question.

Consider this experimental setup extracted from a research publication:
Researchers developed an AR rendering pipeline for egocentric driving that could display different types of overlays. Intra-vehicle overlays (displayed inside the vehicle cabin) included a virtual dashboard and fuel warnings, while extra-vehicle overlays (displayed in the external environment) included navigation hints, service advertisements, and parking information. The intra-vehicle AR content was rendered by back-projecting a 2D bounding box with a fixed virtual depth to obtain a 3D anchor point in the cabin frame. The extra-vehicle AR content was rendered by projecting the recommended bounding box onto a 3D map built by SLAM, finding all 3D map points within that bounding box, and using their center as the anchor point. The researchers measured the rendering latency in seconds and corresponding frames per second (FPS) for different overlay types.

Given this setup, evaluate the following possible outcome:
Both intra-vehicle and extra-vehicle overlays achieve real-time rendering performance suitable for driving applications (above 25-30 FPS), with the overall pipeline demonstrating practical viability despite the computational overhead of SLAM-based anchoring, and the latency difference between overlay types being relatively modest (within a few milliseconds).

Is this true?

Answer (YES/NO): YES